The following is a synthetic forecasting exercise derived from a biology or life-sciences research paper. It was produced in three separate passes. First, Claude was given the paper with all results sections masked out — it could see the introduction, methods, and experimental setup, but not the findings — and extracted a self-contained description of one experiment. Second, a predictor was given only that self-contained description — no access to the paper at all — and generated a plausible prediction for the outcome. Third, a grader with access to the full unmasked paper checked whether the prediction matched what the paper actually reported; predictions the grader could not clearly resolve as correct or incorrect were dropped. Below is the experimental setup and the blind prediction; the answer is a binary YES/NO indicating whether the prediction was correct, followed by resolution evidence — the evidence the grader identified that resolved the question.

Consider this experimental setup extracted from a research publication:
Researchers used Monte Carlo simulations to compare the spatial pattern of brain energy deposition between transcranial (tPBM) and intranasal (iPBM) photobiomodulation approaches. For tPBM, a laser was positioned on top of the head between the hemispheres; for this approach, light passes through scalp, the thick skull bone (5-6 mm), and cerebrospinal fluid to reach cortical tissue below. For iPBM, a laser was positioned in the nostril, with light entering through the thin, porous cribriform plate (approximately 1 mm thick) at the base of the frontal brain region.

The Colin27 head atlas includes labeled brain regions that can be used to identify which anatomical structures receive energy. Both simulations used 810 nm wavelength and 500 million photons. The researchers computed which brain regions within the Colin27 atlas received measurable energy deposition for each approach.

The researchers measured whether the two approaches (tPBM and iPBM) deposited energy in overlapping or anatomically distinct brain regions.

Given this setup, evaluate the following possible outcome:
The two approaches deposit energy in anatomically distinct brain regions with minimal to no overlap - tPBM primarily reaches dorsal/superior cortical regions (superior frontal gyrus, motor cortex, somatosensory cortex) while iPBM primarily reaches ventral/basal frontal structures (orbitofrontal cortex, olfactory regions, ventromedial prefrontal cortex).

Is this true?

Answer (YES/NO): NO